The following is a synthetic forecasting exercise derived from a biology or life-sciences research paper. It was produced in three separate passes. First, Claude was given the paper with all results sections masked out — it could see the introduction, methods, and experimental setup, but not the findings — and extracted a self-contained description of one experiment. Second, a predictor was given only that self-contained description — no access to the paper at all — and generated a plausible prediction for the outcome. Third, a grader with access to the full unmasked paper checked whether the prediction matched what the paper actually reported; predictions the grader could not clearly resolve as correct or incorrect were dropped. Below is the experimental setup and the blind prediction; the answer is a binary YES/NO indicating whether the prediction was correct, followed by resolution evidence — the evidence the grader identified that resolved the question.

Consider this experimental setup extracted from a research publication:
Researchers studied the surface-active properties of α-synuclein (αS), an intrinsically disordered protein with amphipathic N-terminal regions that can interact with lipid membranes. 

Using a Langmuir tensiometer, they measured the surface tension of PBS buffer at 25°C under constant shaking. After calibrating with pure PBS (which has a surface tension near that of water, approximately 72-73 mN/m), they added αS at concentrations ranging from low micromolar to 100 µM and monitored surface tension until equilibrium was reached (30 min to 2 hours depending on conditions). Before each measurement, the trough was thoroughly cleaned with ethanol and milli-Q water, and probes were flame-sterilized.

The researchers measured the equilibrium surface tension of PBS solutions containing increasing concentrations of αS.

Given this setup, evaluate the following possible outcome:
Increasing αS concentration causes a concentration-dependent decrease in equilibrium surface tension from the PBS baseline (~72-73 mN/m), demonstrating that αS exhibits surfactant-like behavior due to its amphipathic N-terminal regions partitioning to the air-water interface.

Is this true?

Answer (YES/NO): YES